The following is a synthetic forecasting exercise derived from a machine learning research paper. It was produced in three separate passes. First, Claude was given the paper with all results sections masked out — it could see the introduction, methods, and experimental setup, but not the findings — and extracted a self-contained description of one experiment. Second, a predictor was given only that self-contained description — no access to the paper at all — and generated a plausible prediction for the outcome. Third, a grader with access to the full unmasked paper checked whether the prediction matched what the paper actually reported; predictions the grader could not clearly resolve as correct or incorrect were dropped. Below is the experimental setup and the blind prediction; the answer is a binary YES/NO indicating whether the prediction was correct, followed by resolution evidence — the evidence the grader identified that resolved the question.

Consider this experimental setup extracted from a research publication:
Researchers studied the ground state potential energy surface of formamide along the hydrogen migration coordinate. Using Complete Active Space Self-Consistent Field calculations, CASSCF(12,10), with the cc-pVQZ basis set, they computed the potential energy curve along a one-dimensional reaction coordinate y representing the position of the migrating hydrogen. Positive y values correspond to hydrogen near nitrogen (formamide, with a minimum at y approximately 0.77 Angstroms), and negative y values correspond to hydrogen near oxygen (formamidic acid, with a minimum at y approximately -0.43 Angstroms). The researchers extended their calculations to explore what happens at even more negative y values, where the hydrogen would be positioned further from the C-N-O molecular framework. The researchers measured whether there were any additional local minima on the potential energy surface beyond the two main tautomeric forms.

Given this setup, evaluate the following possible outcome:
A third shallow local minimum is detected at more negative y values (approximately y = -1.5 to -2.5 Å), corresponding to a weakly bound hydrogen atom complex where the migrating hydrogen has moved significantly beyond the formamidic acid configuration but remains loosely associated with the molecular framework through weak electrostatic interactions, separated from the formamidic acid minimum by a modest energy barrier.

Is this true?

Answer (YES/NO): NO